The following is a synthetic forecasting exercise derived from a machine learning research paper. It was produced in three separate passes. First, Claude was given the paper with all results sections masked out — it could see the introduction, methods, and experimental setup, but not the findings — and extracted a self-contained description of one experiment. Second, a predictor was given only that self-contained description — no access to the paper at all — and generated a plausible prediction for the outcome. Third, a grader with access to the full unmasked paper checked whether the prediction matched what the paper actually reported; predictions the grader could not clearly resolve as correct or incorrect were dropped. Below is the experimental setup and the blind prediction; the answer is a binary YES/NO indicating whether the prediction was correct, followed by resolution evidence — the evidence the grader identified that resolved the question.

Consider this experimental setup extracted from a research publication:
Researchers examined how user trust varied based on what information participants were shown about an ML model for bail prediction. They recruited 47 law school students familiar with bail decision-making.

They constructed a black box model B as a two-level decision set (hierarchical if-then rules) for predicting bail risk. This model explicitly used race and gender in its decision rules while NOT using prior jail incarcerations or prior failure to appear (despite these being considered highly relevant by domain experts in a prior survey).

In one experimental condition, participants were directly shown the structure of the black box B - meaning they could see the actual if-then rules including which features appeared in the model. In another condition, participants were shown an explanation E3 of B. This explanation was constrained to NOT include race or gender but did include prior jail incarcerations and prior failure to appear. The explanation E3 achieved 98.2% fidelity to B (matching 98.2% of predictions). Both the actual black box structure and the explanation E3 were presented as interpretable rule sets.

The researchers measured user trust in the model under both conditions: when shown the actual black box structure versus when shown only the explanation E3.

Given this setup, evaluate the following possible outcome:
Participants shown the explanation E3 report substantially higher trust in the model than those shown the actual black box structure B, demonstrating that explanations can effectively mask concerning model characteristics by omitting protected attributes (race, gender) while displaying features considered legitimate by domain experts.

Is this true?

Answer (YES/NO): YES